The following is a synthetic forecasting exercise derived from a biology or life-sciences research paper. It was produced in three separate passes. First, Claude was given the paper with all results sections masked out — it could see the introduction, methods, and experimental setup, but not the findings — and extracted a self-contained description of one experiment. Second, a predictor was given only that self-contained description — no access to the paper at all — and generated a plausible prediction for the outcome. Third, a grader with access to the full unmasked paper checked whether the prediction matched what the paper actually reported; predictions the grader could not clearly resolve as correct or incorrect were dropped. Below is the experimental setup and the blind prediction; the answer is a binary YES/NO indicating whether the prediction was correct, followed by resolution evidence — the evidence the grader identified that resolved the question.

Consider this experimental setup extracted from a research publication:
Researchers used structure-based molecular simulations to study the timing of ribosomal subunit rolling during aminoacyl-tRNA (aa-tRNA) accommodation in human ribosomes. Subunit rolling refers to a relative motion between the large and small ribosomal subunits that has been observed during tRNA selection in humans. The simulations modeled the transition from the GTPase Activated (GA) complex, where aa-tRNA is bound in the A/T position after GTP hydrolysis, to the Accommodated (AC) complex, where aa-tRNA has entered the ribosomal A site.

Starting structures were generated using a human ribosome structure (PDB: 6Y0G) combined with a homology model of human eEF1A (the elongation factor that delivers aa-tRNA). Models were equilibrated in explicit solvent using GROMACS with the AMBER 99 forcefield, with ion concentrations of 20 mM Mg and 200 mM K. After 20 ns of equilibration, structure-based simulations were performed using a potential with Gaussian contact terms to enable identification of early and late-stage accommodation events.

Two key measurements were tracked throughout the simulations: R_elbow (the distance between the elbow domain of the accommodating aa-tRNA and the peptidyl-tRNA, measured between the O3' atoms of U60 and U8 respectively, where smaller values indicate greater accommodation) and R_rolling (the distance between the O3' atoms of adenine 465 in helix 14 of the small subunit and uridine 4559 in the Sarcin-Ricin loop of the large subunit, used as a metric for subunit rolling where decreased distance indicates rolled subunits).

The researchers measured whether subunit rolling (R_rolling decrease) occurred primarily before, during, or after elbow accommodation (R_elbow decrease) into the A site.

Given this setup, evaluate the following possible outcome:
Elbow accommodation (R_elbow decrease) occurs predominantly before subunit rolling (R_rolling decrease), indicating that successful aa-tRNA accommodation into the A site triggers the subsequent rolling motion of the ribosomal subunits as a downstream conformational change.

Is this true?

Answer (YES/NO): NO